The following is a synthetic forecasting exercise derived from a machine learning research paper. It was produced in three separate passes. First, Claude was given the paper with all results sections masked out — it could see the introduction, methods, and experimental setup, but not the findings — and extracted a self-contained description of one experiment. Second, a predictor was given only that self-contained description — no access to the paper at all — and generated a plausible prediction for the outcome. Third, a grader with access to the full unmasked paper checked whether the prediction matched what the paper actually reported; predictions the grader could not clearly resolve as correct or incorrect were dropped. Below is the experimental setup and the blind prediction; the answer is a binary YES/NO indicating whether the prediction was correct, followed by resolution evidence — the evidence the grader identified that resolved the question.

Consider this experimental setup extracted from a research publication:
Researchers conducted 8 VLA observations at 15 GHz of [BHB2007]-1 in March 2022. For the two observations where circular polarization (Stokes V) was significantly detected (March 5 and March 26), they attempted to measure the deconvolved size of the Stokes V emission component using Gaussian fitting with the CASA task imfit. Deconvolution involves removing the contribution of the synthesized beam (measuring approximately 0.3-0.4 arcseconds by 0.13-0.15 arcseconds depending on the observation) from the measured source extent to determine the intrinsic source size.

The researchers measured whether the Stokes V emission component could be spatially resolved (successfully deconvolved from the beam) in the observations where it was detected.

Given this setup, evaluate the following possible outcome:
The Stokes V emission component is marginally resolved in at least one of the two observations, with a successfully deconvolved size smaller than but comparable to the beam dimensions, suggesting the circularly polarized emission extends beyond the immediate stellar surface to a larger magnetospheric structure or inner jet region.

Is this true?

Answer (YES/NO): NO